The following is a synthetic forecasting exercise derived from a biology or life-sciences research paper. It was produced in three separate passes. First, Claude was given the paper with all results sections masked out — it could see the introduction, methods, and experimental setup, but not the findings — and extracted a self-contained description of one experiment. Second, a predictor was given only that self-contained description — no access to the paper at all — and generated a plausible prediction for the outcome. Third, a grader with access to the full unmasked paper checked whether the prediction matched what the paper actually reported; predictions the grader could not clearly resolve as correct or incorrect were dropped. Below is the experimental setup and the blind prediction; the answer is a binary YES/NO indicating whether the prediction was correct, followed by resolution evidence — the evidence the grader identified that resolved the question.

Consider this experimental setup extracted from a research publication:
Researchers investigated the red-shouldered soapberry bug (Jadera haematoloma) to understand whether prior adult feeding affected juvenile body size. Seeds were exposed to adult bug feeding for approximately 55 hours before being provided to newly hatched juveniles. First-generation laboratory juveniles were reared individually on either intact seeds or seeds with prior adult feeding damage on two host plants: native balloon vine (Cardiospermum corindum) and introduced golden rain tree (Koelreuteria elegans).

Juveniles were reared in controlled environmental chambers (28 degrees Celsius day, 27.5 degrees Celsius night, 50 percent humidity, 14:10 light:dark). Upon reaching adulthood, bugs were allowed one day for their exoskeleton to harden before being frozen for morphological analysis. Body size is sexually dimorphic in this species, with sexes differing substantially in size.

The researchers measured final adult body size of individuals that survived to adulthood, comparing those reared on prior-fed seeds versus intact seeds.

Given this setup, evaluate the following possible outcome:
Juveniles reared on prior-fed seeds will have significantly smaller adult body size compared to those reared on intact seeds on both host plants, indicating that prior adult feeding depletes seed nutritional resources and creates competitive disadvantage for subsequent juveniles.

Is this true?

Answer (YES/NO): YES